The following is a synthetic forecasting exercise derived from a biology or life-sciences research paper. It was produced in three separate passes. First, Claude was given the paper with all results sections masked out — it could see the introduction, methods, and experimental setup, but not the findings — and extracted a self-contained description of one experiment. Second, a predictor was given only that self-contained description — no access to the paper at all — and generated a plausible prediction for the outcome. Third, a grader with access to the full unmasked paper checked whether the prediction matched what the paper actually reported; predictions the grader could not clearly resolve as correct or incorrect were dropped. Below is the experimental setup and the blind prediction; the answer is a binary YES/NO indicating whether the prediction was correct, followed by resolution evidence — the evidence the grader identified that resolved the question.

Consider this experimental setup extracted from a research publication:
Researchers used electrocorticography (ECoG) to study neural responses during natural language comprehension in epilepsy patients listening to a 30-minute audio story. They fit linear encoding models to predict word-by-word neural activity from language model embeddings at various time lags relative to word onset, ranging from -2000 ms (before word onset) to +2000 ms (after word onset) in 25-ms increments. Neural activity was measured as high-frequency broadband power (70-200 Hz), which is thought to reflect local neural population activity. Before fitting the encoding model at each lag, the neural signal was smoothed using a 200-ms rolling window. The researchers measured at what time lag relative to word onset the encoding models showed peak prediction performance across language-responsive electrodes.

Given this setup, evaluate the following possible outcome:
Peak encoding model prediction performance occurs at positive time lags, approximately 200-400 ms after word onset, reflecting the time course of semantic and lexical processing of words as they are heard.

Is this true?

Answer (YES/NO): NO